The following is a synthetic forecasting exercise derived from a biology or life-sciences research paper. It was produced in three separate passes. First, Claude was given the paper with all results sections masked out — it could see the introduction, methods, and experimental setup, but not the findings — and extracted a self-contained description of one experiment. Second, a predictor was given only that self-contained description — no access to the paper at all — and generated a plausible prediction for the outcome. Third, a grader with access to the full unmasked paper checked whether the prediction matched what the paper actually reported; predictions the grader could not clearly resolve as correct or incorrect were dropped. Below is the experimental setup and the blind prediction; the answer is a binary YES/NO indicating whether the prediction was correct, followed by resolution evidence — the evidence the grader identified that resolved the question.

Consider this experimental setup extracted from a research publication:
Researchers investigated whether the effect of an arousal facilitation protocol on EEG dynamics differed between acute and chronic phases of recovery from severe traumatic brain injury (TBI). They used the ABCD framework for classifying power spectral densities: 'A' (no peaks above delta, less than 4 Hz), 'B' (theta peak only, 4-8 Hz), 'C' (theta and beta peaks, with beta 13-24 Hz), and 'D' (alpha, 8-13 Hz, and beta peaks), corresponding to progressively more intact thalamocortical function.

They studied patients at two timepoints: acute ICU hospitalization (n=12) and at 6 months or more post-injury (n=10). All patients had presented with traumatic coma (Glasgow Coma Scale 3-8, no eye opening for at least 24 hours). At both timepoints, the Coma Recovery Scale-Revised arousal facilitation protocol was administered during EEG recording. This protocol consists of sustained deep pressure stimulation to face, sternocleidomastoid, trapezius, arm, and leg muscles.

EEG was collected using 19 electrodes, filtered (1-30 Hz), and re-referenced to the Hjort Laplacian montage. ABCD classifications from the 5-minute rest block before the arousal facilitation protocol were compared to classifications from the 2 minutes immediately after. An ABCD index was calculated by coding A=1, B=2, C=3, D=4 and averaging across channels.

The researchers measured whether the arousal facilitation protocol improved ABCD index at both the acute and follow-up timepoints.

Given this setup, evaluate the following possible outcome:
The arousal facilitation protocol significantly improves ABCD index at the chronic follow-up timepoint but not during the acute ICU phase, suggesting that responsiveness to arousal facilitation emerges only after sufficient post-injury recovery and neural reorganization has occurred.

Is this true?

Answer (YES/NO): NO